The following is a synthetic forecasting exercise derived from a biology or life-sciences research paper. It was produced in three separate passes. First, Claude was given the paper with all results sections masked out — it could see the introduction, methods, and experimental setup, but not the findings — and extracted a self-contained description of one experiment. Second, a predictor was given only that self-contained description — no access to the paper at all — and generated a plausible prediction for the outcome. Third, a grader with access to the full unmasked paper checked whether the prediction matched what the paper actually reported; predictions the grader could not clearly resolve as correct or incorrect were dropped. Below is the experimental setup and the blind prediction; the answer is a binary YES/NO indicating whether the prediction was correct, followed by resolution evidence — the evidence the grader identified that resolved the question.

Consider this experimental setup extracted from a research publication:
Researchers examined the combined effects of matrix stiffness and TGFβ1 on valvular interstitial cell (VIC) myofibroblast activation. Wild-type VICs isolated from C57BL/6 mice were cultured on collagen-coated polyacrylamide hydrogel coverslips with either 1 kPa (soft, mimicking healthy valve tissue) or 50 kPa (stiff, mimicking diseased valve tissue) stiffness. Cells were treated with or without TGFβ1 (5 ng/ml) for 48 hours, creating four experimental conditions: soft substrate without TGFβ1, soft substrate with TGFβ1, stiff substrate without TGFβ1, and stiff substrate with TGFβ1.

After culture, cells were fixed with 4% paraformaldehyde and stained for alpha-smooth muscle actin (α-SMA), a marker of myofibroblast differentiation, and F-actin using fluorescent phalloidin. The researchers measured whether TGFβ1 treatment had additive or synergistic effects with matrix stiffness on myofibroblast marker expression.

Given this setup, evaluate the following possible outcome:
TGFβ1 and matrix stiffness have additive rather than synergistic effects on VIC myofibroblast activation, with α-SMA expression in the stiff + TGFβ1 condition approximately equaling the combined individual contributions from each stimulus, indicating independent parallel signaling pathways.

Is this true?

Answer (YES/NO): NO